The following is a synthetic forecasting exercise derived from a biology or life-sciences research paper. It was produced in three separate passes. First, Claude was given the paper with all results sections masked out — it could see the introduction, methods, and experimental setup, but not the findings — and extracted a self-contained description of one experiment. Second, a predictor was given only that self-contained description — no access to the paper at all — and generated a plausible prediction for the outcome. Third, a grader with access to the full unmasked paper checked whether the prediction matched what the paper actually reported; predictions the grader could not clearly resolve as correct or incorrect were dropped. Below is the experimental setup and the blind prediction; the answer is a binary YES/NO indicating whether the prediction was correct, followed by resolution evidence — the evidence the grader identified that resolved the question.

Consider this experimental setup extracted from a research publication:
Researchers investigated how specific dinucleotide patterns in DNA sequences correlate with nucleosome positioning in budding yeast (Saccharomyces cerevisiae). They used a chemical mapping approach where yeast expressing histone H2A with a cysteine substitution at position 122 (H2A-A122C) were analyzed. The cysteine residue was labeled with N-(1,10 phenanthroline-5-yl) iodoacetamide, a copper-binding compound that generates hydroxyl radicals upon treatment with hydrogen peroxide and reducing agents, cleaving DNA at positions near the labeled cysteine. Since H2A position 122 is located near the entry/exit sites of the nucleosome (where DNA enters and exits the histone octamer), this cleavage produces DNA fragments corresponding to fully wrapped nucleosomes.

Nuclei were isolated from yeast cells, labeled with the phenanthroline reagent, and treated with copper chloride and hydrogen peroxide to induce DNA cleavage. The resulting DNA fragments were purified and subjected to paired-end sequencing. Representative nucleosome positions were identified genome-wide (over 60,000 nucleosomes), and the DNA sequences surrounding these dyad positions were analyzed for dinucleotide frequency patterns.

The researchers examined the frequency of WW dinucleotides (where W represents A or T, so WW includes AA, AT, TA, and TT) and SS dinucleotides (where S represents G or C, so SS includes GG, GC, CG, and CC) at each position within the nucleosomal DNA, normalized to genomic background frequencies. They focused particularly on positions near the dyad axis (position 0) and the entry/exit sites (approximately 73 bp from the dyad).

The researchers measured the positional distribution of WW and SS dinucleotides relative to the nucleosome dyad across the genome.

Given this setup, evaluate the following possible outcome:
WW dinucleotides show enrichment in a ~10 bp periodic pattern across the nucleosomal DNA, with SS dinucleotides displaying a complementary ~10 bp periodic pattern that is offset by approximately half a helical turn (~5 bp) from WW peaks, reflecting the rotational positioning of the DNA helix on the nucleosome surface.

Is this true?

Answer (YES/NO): YES